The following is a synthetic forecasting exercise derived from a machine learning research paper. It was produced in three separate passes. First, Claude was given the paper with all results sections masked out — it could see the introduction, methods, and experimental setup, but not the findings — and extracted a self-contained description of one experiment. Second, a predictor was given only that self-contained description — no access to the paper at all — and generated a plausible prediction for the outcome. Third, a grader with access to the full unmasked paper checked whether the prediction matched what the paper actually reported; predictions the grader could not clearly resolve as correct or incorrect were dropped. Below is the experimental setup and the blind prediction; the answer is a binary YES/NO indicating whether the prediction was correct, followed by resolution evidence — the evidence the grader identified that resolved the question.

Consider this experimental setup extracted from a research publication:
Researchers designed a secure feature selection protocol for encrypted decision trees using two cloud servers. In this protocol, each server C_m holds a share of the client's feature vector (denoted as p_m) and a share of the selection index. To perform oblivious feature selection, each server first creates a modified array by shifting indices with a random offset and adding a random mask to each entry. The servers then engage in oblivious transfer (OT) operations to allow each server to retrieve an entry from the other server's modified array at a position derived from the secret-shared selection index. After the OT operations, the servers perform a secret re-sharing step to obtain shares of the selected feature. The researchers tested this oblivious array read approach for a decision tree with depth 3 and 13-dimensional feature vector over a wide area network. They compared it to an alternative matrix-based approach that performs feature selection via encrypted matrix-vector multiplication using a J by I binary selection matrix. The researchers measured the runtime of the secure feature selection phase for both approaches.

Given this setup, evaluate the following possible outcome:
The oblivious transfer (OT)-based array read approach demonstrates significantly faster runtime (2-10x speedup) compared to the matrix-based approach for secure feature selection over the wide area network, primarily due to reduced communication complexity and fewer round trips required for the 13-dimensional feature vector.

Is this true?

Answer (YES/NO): NO